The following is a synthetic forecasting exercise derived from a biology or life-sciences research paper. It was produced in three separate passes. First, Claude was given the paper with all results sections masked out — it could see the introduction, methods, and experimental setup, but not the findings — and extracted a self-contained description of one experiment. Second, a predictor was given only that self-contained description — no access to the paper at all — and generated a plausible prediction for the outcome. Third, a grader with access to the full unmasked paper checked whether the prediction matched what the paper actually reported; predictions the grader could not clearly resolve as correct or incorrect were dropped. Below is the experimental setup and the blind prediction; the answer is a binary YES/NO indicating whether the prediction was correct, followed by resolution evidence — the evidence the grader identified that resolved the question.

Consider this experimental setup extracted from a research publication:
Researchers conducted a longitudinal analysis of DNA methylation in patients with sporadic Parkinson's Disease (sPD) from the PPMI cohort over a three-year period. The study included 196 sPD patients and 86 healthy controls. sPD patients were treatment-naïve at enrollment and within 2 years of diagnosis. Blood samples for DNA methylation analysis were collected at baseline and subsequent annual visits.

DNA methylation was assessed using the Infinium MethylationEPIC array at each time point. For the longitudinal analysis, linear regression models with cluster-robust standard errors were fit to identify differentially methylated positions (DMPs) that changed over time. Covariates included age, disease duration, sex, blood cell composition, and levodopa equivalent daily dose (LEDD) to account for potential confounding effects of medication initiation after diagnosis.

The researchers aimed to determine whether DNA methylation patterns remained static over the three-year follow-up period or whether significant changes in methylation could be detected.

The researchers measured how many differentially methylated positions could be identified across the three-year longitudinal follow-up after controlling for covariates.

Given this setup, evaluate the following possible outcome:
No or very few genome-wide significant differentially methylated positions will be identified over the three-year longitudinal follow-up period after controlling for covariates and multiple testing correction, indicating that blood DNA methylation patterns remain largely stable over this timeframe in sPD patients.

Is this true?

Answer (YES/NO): NO